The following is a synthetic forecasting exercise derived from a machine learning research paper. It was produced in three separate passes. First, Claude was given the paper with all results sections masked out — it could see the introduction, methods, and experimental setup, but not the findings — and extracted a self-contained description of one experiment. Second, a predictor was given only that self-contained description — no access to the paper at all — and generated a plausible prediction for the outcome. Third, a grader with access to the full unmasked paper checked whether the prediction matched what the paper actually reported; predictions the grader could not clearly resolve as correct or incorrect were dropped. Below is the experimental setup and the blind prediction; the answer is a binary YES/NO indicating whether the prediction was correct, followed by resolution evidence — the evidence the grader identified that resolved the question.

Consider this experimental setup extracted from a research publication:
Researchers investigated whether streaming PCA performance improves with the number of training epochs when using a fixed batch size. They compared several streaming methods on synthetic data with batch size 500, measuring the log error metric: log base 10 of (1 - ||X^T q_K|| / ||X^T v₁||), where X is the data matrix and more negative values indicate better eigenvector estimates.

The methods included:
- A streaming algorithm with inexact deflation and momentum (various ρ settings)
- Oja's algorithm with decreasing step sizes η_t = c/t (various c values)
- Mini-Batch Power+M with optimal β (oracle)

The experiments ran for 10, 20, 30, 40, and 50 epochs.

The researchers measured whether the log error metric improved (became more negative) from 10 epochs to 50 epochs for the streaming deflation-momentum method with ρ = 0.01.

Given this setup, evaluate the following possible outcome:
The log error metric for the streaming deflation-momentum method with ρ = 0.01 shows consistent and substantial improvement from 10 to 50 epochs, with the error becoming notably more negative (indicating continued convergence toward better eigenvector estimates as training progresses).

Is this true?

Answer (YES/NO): NO